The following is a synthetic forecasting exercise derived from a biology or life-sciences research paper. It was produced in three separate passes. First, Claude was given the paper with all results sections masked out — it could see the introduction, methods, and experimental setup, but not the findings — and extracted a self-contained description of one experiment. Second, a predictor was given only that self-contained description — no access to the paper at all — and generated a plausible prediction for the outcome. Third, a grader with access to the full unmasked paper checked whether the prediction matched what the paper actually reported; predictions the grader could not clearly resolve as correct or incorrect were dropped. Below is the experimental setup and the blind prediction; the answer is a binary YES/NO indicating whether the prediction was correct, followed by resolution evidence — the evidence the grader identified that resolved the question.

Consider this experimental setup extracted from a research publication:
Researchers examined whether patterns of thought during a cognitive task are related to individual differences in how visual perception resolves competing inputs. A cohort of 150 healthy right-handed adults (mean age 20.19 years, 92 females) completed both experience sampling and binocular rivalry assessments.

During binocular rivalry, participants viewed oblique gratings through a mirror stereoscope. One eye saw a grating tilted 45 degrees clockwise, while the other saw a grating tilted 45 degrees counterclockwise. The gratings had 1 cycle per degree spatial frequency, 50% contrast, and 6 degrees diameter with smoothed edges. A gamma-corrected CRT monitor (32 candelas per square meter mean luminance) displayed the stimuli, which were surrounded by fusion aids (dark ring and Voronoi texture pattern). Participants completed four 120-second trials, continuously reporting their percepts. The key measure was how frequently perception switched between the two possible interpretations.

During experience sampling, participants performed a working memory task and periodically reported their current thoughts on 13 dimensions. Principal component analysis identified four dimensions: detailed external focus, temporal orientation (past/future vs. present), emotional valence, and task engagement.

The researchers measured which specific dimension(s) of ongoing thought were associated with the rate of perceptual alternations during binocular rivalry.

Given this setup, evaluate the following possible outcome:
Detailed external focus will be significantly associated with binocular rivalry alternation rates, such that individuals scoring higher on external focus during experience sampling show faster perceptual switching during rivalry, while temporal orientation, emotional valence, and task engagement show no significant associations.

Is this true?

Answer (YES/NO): NO